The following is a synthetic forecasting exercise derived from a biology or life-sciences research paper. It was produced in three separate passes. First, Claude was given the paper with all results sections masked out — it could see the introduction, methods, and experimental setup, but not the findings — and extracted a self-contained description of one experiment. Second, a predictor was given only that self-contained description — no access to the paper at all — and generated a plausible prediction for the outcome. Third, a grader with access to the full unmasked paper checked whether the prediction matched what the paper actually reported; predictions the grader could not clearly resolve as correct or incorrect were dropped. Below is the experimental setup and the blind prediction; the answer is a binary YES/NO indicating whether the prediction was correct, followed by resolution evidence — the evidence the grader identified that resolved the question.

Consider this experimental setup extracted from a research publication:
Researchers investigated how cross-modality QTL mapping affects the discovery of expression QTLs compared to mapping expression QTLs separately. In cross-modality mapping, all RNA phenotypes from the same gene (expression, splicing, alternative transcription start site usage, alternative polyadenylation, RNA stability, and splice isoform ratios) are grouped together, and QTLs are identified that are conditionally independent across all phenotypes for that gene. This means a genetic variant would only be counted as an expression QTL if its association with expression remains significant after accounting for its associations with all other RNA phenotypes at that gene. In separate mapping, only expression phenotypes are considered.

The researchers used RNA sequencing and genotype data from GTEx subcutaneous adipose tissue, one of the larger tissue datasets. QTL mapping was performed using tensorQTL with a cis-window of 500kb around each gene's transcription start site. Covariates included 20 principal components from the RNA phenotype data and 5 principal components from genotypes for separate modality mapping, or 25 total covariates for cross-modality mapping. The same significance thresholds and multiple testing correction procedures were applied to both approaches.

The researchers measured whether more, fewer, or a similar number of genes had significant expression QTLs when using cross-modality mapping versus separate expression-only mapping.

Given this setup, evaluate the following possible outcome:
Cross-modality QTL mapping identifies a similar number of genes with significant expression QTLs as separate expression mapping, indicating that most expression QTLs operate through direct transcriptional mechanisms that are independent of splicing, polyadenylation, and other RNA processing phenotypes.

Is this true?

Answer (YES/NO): NO